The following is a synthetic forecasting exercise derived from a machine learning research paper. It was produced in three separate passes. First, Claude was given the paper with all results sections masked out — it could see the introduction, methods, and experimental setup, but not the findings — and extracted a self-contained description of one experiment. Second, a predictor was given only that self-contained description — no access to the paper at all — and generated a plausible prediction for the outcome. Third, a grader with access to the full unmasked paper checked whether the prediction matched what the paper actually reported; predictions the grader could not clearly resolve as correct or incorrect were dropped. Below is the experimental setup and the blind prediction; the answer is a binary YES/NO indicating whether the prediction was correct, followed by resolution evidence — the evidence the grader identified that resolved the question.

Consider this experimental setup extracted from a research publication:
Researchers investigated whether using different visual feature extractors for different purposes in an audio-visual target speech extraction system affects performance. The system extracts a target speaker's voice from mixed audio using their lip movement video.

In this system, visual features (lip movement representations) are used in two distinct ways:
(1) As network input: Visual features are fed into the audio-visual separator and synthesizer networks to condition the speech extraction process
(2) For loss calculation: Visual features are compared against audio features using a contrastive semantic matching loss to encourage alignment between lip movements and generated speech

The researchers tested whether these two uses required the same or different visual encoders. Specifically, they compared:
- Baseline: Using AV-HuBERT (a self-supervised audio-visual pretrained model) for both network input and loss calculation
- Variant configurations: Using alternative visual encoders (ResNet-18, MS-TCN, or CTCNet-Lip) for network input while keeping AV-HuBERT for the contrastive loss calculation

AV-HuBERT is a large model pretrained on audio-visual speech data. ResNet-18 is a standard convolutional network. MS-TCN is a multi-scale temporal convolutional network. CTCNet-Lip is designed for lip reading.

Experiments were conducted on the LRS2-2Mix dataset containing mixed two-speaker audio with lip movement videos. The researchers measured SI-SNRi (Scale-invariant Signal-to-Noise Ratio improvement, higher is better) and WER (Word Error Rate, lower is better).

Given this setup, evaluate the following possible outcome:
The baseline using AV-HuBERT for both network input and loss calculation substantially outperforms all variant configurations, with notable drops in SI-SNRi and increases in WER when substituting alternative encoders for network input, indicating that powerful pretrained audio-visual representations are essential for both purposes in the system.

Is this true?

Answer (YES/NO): YES